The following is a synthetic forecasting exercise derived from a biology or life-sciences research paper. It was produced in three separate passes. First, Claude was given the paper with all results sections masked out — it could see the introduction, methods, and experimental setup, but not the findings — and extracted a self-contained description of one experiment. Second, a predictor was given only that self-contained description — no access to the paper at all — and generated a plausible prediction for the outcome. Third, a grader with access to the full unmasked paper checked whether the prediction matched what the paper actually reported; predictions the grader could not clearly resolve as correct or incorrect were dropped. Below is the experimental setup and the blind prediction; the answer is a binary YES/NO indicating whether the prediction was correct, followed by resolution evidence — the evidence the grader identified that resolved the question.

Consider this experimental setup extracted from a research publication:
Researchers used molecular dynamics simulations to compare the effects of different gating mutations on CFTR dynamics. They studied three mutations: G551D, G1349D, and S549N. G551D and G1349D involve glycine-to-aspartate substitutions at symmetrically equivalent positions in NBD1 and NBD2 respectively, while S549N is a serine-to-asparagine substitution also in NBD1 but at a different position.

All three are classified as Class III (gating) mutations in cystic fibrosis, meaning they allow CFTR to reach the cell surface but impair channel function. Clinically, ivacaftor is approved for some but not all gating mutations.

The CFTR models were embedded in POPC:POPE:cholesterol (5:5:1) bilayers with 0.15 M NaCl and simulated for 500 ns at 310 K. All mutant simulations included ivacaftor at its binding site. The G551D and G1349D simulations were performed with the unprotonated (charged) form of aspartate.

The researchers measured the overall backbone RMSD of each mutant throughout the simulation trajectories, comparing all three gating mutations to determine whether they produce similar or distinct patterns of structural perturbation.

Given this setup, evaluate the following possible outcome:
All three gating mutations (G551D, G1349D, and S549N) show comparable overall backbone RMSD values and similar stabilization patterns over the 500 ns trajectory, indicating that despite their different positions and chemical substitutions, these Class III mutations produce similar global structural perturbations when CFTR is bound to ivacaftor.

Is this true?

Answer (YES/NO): YES